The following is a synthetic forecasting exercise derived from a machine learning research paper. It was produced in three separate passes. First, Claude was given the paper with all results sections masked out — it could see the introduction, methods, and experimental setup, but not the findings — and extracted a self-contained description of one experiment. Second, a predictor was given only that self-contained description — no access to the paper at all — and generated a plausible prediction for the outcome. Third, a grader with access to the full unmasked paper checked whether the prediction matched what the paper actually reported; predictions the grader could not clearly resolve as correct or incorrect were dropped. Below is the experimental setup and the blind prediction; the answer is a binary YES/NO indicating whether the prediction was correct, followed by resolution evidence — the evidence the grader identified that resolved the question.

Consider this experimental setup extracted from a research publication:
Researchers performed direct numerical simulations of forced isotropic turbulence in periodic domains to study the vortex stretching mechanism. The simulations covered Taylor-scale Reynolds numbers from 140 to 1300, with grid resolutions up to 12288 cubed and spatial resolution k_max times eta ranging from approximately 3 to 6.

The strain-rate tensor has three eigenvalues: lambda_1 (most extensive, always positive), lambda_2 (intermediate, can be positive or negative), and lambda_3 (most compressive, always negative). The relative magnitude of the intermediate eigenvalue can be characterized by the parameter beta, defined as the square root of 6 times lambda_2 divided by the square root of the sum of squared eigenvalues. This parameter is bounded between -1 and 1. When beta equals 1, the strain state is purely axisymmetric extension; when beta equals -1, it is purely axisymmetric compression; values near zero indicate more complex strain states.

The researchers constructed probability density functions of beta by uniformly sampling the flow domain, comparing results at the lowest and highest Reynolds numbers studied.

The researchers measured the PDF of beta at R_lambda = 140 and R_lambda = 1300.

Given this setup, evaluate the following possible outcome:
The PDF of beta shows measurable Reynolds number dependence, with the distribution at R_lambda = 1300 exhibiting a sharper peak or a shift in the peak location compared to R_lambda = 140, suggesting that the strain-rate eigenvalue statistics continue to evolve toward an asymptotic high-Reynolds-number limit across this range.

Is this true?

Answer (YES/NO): NO